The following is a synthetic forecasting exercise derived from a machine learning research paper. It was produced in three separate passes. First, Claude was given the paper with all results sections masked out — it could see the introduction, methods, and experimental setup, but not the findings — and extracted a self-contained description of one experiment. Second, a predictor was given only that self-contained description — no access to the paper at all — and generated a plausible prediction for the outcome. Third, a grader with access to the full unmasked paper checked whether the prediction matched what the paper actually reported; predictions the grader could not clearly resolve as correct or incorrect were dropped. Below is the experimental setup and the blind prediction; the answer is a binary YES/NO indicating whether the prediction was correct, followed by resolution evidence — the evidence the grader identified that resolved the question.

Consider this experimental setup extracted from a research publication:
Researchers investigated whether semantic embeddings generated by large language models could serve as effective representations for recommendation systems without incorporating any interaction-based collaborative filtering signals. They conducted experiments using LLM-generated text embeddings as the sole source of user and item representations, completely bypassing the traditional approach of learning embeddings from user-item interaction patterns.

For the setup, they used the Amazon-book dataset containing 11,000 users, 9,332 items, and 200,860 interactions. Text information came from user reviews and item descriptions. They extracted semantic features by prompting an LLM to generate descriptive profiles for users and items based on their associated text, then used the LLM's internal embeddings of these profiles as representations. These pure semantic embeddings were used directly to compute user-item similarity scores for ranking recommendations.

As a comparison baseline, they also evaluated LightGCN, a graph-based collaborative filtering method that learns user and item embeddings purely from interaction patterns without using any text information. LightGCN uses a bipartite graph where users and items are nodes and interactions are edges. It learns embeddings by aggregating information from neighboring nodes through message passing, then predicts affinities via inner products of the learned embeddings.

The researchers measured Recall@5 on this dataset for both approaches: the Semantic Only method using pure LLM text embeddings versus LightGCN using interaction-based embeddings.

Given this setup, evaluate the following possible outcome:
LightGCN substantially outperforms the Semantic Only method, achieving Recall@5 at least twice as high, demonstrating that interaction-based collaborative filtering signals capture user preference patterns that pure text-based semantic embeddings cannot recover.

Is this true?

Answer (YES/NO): YES